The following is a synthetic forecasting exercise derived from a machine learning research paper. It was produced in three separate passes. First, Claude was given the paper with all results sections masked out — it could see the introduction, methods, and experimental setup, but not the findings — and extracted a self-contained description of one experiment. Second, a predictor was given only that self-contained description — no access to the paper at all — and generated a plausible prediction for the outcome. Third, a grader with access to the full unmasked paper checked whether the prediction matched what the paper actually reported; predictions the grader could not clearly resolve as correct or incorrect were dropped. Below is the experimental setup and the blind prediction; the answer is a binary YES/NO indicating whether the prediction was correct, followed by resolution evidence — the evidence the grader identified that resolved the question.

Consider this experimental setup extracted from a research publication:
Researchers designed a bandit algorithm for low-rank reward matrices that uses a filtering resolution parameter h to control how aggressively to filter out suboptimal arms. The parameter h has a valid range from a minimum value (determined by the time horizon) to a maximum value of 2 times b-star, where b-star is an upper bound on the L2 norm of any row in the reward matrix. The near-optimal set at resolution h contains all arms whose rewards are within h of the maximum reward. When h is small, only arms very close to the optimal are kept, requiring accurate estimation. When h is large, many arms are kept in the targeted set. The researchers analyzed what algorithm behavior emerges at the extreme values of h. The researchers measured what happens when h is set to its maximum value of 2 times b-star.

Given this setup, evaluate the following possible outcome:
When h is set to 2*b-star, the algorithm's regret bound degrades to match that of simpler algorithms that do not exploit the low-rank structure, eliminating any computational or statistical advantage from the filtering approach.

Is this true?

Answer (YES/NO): YES